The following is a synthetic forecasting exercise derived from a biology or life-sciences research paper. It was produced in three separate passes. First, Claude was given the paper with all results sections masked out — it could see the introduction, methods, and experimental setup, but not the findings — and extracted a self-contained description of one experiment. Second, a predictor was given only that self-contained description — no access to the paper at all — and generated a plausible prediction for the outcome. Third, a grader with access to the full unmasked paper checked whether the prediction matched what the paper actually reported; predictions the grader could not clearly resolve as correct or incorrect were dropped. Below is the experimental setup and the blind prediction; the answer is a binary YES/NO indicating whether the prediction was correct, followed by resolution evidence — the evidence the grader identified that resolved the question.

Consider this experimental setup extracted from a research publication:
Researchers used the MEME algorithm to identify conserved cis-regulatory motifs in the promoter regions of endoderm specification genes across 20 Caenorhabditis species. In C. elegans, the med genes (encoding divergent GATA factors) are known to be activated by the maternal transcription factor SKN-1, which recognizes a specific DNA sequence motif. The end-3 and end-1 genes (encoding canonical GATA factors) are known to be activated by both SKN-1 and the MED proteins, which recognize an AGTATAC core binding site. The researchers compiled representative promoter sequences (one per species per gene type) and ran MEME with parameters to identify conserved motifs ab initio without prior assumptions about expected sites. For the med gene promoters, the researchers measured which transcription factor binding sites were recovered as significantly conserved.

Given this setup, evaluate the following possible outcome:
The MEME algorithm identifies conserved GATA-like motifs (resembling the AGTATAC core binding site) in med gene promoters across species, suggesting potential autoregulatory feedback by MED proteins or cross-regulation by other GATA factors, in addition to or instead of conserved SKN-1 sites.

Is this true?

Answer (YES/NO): NO